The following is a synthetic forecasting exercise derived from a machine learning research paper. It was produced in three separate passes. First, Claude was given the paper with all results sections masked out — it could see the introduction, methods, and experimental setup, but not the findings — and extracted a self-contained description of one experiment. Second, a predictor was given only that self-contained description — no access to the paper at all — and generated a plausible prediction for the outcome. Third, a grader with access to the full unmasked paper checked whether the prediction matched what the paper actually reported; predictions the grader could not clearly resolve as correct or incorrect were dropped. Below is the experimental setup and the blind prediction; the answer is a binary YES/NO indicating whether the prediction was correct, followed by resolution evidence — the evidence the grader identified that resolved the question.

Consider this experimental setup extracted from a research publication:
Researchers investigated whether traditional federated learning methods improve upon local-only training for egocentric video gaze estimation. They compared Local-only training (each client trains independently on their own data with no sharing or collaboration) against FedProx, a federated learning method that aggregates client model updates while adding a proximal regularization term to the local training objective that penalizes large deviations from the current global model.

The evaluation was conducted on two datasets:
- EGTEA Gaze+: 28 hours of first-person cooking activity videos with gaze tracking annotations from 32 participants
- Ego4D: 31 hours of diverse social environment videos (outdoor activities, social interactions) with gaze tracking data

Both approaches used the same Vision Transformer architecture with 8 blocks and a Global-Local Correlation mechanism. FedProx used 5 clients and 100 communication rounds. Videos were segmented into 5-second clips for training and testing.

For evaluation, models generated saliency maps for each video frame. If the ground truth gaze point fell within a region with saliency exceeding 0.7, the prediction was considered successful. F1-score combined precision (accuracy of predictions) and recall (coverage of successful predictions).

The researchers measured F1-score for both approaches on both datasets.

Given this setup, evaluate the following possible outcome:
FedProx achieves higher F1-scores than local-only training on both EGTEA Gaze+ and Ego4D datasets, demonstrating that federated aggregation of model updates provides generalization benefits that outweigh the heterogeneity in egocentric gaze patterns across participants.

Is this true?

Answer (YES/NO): NO